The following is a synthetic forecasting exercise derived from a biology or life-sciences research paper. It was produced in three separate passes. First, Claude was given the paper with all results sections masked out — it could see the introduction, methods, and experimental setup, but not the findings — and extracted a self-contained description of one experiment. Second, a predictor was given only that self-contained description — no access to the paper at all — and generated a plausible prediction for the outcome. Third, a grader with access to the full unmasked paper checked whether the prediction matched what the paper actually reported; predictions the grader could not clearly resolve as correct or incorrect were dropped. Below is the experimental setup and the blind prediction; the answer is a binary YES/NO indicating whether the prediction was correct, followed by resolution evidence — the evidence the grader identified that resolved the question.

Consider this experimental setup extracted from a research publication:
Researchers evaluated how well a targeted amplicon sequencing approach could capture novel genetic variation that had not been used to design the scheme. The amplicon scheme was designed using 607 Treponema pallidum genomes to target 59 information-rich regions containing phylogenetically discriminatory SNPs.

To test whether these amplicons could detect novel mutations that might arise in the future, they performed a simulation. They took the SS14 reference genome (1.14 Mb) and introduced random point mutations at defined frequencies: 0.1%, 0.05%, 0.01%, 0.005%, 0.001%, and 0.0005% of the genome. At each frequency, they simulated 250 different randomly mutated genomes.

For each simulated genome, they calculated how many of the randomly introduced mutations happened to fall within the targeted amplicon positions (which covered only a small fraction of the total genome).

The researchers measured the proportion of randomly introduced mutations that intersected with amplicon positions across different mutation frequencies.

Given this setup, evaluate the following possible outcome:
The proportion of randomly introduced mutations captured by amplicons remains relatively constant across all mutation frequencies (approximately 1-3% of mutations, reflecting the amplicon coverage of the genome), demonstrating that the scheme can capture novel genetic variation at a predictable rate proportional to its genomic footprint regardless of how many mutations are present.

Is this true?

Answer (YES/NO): NO